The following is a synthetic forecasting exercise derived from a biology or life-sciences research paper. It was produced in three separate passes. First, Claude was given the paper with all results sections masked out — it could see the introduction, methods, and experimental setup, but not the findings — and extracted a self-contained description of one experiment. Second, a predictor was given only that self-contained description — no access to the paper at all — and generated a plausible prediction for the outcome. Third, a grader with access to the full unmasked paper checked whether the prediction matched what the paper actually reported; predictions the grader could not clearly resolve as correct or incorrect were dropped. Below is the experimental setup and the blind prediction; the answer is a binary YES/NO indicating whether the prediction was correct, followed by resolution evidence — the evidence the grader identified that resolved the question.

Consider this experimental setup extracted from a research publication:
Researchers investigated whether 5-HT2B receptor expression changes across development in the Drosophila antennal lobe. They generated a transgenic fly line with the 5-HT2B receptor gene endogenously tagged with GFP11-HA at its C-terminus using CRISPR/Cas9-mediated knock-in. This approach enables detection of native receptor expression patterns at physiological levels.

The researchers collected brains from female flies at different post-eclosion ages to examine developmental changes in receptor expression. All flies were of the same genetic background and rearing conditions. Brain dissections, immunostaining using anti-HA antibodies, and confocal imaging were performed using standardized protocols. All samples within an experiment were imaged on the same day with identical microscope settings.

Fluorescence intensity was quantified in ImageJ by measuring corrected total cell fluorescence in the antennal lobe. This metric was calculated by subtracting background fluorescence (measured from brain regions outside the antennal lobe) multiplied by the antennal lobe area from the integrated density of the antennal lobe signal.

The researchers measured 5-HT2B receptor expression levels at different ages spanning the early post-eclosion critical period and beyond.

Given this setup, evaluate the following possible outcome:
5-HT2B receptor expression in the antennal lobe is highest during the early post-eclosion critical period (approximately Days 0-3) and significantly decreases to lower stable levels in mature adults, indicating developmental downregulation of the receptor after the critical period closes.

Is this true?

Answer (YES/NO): NO